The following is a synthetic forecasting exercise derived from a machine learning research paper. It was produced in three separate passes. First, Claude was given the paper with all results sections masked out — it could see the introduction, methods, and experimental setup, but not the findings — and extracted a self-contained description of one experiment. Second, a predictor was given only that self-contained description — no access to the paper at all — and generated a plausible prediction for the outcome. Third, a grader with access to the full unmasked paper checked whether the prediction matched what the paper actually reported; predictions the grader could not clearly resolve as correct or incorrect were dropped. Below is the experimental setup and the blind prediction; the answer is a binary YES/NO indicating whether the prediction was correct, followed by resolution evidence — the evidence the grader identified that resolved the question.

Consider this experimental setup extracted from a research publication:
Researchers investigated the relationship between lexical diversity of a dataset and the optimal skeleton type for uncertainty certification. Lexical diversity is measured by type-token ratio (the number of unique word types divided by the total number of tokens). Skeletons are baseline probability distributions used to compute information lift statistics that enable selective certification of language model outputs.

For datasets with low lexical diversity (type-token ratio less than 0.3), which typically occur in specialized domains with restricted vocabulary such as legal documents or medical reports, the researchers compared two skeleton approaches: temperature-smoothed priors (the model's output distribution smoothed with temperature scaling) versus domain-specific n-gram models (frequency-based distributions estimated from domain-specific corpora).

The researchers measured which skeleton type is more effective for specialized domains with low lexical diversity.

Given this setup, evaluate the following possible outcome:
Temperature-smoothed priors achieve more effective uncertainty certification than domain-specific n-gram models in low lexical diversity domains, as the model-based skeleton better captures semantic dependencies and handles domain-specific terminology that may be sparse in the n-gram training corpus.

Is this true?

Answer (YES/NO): NO